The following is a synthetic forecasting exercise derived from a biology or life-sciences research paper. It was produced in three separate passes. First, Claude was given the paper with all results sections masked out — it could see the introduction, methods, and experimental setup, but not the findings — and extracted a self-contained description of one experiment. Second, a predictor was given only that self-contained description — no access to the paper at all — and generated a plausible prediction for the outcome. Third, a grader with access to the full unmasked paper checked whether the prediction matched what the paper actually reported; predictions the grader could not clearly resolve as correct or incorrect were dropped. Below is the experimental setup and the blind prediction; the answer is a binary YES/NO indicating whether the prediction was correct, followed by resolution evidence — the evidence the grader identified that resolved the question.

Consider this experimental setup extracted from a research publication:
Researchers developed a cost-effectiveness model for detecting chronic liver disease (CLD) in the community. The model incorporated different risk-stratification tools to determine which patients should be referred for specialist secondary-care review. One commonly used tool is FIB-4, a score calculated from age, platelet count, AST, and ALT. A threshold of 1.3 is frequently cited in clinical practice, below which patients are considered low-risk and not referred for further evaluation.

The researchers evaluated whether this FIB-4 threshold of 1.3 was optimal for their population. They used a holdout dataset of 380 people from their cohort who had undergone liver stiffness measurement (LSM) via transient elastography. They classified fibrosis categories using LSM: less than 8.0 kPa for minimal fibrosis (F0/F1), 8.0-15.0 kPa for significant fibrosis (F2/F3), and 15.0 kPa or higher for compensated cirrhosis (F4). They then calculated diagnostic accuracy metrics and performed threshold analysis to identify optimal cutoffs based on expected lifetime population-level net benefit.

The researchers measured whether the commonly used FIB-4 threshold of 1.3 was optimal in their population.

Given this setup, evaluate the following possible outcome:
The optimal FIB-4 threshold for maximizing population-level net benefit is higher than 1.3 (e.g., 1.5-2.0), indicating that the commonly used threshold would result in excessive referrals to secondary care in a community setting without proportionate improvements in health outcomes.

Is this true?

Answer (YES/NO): NO